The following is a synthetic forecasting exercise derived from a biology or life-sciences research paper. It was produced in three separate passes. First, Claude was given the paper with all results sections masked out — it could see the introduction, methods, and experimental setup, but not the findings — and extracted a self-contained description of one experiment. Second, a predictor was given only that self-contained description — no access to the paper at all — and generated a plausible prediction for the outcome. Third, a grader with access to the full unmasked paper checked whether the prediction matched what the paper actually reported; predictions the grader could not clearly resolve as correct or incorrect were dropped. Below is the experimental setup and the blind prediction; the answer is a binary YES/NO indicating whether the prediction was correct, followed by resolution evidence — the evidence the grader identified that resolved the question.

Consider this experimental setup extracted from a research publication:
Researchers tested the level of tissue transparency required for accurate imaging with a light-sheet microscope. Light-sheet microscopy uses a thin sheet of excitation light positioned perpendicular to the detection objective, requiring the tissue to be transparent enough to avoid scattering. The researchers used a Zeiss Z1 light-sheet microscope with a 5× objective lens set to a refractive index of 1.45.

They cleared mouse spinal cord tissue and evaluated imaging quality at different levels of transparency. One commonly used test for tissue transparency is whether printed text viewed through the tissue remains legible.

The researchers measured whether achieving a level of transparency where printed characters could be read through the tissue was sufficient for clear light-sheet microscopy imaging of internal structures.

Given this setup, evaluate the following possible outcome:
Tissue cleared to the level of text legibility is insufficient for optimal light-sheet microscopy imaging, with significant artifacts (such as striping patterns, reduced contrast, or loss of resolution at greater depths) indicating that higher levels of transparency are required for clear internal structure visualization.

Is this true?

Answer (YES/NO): YES